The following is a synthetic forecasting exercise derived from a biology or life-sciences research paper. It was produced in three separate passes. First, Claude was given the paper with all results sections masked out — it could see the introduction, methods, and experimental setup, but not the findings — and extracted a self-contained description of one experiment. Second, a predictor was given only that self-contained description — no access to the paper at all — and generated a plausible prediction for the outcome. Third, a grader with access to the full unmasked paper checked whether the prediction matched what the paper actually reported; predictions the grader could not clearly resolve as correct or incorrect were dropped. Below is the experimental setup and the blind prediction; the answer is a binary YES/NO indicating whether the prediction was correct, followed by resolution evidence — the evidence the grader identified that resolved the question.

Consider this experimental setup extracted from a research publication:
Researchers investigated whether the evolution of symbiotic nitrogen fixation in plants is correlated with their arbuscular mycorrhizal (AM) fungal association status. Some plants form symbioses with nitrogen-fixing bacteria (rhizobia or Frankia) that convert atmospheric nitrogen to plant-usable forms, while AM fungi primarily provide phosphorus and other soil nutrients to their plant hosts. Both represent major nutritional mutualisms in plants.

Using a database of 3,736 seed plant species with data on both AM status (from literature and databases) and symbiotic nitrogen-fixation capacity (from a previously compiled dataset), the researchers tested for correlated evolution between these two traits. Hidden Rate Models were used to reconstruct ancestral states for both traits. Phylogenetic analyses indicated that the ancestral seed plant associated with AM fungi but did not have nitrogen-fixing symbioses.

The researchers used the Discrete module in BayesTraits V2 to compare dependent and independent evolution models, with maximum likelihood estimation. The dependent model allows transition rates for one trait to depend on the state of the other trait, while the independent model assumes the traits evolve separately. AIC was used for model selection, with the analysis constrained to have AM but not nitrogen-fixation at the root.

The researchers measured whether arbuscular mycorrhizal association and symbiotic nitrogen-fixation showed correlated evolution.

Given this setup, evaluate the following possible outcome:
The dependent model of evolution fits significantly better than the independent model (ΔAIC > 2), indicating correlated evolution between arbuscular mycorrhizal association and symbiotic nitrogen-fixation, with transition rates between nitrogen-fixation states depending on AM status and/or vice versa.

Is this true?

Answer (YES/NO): YES